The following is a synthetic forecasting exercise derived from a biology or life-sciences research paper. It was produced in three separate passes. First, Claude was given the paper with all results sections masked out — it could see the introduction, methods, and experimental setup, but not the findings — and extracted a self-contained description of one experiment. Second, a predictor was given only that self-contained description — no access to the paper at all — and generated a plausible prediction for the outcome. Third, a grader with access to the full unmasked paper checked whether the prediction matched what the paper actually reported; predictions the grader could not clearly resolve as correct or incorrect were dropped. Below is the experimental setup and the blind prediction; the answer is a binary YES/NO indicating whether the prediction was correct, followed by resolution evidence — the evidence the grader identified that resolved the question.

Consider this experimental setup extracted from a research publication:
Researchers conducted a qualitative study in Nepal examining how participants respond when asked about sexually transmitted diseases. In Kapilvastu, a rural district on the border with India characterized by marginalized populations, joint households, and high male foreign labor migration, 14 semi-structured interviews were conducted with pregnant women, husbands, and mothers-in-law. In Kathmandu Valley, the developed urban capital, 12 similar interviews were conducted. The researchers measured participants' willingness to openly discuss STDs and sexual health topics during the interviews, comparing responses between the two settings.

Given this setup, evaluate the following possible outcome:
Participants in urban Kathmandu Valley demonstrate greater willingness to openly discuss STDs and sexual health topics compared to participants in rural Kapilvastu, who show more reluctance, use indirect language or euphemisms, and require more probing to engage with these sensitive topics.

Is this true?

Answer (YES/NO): YES